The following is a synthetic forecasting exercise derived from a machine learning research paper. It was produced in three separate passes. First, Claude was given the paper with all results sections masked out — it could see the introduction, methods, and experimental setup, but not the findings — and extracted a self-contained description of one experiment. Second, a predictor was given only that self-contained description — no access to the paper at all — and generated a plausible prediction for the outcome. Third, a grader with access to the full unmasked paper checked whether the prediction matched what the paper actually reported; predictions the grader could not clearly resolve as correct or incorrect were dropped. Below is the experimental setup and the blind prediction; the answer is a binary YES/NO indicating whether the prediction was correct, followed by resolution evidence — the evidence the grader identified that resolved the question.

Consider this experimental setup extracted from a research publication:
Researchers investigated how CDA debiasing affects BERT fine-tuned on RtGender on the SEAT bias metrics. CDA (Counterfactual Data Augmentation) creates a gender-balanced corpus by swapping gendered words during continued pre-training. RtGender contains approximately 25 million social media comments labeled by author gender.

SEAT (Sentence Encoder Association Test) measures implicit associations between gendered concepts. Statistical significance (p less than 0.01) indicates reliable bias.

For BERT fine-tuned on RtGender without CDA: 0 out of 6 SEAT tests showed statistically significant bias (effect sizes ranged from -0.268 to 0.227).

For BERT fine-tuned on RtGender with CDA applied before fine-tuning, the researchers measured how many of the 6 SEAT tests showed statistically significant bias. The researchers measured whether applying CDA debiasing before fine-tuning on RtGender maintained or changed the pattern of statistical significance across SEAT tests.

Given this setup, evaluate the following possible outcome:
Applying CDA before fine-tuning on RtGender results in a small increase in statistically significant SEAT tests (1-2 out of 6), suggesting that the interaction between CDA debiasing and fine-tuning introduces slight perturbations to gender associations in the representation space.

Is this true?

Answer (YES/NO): NO